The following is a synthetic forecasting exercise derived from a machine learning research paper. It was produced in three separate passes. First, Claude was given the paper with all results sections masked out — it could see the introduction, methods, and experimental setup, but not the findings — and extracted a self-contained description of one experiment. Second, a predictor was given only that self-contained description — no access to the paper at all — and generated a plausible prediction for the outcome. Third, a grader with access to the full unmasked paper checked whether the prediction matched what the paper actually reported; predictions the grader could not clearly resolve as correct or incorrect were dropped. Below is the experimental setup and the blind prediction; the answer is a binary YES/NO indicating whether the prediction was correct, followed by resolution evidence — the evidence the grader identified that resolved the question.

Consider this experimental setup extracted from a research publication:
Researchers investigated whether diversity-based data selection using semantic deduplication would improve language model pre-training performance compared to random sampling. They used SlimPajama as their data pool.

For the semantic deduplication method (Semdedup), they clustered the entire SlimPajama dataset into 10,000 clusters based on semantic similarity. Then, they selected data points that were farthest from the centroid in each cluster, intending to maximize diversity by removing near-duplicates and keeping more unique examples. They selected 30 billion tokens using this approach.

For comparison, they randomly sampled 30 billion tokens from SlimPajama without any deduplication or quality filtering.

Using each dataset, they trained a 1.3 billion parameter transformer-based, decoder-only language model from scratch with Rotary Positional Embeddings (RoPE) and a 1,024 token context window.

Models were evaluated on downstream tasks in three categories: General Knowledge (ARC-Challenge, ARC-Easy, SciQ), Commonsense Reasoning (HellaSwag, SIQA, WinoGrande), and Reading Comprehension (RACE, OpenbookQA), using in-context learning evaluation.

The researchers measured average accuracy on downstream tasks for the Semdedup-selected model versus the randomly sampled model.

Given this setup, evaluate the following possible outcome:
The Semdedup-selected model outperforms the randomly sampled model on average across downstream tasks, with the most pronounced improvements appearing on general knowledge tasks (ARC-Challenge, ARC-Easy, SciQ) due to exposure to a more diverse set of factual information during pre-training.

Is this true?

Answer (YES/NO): NO